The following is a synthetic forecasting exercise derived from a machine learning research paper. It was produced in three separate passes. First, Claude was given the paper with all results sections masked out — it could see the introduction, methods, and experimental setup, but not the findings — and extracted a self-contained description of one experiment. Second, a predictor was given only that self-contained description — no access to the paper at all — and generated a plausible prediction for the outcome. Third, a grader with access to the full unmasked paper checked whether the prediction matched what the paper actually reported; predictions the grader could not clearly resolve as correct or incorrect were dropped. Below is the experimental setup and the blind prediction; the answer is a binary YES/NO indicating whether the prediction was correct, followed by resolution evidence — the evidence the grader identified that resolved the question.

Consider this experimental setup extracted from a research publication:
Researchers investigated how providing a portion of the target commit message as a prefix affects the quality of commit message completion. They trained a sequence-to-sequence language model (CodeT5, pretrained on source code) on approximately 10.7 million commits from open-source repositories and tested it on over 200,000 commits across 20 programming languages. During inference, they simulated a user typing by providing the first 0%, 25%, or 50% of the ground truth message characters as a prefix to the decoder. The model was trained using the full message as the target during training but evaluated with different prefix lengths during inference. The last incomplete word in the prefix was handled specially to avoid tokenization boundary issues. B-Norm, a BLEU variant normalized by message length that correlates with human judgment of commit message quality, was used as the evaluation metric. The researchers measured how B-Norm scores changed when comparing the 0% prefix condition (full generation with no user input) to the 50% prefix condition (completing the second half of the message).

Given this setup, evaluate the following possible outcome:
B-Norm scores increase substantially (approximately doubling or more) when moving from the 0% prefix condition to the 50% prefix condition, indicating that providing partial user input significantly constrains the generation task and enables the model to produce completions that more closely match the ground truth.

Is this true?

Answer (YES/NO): NO